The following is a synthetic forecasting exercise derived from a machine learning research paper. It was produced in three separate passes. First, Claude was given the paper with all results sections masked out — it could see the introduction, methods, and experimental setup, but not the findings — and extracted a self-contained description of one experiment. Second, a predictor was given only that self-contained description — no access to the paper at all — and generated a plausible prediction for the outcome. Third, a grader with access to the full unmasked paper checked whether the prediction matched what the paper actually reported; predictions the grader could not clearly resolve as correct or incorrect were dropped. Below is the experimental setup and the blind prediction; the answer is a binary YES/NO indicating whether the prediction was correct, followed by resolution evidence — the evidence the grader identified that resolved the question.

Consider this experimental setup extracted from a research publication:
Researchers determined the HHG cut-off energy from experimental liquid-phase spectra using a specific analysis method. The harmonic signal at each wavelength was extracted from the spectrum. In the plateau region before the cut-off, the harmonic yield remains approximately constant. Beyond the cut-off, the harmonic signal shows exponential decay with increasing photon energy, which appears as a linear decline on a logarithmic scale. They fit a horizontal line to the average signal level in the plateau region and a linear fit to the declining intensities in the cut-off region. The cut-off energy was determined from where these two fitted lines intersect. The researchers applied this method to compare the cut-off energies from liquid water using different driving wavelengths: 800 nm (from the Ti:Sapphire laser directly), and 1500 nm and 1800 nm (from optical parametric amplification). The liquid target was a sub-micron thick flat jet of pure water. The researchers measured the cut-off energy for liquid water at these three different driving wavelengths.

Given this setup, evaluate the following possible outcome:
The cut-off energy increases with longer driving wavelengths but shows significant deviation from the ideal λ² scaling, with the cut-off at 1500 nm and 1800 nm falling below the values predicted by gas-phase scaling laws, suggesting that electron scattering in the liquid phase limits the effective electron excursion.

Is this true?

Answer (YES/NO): NO